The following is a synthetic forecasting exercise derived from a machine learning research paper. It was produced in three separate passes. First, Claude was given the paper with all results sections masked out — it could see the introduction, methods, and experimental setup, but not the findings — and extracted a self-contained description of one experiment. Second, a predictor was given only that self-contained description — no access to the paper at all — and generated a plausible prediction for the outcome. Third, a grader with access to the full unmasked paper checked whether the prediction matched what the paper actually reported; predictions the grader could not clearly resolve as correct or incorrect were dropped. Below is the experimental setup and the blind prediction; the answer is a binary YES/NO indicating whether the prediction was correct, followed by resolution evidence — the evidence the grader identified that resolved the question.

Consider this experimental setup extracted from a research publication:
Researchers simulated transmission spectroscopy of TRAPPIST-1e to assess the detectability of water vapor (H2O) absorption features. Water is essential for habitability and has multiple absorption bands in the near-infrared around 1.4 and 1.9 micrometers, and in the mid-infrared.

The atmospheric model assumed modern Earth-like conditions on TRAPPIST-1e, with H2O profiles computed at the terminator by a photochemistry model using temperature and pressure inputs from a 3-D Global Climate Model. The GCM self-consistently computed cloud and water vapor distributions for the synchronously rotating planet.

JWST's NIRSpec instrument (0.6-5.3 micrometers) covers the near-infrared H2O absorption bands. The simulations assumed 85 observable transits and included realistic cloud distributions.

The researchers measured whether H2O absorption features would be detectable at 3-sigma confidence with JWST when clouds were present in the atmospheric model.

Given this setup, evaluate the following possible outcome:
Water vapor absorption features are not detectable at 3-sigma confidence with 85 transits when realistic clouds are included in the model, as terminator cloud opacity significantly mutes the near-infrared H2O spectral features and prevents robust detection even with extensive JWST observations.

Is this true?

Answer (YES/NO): YES